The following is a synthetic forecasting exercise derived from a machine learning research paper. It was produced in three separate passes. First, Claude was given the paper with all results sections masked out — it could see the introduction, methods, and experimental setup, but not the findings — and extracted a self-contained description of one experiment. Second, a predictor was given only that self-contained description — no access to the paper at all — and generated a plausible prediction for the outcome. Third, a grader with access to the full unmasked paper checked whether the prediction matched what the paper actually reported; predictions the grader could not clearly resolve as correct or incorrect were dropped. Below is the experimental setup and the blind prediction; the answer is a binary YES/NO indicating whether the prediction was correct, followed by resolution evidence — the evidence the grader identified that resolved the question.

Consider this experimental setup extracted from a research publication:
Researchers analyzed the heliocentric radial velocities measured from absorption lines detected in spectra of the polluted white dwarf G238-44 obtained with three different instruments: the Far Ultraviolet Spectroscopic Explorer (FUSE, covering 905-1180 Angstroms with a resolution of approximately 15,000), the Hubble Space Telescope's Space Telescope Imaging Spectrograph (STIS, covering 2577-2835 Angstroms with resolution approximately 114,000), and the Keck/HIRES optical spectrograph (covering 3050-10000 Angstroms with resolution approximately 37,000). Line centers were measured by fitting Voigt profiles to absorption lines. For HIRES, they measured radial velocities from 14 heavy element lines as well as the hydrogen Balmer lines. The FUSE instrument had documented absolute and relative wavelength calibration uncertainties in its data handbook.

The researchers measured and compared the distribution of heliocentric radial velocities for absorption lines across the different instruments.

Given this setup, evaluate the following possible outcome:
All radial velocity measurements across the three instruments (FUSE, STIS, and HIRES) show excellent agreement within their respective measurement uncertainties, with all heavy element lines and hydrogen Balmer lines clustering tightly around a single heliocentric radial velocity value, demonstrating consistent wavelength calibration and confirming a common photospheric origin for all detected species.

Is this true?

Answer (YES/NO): NO